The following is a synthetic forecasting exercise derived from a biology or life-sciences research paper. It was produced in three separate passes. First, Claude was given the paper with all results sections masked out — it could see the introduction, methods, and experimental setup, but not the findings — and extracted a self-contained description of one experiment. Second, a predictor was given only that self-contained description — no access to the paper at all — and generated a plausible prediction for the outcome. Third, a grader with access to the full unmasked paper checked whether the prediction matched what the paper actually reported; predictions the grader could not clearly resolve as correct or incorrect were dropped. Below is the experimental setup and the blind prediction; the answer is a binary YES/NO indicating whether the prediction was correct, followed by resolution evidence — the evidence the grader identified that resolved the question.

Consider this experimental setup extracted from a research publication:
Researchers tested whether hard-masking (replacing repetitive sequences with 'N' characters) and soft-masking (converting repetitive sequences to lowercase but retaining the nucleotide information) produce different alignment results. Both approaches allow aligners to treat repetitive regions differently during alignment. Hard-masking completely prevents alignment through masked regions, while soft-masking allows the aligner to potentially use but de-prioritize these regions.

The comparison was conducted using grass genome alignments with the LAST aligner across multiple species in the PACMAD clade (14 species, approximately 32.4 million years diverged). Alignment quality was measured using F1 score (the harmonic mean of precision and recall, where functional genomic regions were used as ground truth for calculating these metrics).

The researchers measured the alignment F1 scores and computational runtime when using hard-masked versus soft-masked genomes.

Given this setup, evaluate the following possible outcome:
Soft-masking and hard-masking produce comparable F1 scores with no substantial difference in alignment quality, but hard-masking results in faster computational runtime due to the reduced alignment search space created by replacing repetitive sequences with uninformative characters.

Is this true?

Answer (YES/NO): YES